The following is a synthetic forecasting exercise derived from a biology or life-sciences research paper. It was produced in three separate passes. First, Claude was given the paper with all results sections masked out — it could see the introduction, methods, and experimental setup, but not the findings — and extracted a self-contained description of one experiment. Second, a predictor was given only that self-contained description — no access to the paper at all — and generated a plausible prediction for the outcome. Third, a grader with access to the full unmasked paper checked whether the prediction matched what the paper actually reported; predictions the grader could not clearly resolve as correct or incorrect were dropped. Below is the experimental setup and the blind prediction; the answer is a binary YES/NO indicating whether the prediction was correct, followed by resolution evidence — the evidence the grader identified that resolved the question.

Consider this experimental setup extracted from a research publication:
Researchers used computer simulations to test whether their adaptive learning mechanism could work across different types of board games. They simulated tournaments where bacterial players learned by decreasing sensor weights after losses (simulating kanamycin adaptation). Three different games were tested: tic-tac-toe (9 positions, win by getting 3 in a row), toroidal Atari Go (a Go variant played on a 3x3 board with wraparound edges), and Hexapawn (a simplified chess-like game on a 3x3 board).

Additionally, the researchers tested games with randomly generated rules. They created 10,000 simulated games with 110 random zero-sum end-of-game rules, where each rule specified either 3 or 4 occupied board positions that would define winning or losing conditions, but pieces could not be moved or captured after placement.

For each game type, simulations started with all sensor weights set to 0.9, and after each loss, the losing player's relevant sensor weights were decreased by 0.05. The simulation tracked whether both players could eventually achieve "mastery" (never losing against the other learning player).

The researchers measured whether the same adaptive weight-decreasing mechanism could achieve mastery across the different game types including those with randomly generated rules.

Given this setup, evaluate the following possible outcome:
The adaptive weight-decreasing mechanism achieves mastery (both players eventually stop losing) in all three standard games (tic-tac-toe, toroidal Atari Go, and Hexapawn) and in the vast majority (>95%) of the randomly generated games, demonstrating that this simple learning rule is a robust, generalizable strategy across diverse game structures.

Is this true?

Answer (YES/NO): YES